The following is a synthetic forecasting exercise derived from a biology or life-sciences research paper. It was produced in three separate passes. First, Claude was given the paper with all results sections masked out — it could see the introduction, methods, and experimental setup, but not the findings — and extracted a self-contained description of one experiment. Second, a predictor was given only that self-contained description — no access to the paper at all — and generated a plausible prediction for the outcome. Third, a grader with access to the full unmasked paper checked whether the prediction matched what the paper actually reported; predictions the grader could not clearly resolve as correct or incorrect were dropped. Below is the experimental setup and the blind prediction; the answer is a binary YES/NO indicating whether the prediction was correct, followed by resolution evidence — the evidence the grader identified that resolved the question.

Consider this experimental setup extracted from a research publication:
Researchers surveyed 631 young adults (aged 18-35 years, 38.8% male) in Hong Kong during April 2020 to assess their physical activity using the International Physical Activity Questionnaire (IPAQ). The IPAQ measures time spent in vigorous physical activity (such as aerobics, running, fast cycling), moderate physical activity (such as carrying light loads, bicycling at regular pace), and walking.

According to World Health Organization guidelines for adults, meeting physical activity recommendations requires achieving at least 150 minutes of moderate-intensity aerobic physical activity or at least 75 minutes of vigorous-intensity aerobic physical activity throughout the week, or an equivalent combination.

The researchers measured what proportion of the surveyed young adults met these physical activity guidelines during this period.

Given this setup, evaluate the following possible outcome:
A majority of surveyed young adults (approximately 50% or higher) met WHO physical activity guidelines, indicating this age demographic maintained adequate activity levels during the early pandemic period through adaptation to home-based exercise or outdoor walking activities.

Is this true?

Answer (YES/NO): NO